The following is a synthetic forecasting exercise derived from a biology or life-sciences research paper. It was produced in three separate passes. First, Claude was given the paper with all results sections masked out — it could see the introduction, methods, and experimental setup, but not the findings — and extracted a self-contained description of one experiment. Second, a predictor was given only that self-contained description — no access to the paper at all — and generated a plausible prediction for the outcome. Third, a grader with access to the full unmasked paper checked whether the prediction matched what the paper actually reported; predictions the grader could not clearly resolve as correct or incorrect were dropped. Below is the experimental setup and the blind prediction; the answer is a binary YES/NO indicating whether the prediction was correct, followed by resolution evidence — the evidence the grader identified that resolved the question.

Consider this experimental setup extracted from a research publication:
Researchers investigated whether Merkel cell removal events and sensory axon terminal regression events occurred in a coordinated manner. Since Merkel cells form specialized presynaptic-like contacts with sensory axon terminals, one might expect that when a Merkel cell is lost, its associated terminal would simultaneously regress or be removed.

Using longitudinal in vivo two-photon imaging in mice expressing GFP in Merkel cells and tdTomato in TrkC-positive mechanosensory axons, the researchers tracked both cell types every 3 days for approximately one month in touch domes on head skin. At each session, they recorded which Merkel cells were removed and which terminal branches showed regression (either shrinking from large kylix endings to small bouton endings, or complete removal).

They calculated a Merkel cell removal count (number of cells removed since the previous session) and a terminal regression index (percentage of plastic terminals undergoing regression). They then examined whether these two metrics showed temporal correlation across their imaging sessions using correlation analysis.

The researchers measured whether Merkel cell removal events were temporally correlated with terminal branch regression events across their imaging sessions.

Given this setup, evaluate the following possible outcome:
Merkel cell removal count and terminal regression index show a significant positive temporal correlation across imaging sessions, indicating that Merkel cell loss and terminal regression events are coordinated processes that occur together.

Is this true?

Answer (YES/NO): NO